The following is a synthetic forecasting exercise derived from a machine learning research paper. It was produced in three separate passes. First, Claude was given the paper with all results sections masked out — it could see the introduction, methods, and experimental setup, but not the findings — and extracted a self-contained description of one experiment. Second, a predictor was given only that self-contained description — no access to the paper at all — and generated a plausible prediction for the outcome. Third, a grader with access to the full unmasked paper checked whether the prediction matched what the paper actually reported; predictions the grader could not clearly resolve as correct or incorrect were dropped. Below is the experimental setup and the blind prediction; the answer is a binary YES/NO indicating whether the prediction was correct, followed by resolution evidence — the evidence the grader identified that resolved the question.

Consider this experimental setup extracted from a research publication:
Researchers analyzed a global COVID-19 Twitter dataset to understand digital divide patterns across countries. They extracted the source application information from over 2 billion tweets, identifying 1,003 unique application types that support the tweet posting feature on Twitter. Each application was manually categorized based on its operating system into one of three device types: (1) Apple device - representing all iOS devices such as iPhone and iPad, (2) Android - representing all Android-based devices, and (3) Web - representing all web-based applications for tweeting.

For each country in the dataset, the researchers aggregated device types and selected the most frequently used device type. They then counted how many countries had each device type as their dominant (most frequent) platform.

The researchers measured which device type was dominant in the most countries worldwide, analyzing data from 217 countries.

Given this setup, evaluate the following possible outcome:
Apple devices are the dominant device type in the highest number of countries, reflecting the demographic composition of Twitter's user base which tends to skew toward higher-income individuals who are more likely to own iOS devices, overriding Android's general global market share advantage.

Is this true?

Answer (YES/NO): NO